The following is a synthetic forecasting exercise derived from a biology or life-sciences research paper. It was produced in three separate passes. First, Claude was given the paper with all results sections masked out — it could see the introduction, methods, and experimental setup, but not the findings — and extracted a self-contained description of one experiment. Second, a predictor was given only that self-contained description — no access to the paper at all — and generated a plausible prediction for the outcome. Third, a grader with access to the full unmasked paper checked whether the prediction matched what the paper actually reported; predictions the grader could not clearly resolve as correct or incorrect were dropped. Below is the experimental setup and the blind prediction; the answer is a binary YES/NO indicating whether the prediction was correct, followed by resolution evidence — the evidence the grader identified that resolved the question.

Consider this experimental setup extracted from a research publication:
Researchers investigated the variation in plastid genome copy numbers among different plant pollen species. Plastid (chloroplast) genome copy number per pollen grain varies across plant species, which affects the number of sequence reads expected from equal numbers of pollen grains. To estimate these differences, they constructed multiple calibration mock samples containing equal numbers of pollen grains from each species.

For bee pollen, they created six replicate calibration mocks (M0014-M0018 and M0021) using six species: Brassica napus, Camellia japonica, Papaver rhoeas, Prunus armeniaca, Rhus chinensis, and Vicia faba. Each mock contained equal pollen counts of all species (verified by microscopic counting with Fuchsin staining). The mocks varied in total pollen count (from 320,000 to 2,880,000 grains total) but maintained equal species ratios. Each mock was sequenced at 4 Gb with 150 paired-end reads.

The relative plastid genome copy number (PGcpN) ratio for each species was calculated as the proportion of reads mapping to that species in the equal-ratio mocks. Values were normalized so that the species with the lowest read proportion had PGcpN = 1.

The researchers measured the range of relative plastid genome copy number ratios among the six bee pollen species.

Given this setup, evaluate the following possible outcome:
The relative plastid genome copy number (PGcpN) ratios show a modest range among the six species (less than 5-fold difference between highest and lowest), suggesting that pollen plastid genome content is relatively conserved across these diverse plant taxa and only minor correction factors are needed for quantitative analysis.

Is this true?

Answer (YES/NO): NO